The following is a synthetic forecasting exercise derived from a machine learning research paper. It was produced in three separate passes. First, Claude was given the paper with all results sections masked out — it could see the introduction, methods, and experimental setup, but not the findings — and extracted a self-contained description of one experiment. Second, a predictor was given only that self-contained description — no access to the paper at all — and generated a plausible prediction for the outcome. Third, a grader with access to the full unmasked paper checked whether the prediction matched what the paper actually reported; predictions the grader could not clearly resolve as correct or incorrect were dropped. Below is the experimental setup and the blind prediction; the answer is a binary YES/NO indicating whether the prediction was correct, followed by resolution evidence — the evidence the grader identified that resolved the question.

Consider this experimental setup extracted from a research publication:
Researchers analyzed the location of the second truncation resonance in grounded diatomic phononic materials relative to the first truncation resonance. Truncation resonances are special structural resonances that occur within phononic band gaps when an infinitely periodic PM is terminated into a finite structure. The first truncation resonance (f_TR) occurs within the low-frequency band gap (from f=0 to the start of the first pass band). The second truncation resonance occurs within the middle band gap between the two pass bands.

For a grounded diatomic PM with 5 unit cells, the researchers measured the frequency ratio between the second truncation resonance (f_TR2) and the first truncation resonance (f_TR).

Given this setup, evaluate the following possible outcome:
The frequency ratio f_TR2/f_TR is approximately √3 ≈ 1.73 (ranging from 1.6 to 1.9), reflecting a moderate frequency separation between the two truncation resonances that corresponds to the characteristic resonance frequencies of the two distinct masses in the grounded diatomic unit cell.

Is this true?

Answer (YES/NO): NO